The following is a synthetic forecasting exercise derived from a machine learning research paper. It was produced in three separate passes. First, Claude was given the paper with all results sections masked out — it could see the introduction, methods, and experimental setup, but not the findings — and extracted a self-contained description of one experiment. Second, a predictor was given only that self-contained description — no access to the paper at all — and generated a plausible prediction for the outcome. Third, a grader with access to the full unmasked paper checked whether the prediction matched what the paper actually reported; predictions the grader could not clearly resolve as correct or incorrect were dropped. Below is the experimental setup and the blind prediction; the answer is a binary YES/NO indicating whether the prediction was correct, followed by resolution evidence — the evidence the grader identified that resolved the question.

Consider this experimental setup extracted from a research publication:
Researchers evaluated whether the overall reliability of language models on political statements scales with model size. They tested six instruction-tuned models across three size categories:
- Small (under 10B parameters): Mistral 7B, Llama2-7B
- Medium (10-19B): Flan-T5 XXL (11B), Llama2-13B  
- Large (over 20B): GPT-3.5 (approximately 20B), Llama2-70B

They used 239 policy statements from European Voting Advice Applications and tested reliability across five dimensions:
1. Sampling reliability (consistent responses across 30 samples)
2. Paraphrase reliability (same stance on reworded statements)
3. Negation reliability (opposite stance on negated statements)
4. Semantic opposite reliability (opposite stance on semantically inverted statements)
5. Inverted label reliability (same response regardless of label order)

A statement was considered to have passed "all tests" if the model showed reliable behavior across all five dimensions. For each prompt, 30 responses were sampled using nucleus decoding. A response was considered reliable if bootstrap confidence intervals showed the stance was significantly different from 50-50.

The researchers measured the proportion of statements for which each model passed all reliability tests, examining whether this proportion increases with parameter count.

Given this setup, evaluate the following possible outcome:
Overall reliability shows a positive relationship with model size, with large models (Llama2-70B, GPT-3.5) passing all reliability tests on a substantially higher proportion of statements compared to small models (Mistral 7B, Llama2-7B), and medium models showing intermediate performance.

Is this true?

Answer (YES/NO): NO